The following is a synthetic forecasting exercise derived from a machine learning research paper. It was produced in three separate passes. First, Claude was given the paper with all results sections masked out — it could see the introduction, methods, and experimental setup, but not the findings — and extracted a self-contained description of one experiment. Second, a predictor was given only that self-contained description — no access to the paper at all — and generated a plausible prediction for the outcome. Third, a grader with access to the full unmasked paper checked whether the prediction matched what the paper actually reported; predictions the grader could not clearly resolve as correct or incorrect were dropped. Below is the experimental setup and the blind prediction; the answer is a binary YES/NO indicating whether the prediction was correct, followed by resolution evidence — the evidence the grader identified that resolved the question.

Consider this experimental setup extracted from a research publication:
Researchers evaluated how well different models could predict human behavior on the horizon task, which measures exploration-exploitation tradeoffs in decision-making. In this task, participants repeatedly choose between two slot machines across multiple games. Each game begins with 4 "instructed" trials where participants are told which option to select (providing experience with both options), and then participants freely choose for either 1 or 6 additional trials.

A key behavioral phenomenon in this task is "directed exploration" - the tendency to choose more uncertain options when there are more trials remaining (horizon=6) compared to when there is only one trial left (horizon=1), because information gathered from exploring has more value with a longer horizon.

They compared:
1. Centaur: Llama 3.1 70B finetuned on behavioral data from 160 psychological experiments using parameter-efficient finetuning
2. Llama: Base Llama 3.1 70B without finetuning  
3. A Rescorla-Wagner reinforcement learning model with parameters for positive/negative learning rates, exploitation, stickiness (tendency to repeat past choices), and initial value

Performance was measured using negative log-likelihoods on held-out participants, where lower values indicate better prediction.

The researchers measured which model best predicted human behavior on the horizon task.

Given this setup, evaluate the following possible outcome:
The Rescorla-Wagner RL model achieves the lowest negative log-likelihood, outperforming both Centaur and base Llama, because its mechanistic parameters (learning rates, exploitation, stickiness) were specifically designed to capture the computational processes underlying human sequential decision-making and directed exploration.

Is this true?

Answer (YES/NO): YES